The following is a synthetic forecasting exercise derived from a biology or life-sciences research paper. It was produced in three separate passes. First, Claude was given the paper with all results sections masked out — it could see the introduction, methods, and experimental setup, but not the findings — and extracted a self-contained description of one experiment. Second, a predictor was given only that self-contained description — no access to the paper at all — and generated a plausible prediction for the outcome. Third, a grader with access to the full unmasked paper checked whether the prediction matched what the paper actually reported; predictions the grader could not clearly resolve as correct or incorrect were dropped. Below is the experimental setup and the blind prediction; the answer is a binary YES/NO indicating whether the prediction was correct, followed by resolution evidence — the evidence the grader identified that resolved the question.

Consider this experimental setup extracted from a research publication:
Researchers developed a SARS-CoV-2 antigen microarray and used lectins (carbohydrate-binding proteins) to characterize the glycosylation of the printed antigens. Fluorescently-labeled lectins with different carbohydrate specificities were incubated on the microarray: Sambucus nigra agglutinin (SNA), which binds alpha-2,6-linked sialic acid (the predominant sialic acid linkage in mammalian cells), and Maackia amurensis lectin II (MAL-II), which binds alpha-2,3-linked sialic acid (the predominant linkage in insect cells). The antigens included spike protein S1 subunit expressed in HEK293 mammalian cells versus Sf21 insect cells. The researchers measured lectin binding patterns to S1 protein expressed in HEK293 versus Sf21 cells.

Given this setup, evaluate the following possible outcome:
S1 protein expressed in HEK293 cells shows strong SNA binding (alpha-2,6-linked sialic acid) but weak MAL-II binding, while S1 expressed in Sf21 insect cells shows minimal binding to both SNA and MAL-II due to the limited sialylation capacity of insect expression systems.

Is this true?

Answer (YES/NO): NO